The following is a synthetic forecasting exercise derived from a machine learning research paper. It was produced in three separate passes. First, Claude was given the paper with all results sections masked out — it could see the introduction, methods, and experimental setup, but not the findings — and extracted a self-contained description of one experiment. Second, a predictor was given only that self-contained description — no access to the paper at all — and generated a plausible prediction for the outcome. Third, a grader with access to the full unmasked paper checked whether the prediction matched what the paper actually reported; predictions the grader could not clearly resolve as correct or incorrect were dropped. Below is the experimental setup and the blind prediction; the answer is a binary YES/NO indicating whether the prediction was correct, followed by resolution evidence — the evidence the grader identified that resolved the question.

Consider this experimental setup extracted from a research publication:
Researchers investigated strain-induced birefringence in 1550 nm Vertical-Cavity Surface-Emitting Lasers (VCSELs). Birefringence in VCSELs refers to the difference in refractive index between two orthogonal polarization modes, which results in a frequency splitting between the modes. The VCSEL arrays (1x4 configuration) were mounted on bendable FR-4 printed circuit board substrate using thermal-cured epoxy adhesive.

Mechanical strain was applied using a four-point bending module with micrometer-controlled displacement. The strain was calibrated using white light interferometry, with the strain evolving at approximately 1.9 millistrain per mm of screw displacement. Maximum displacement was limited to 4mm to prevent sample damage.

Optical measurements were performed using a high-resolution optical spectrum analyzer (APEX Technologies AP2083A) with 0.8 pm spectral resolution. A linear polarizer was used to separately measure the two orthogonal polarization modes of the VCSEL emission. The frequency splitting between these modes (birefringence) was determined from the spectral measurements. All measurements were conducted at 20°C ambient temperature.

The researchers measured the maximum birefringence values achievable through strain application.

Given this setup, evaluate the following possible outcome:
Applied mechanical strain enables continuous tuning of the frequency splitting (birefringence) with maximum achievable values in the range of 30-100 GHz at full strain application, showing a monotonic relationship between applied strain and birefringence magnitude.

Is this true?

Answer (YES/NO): NO